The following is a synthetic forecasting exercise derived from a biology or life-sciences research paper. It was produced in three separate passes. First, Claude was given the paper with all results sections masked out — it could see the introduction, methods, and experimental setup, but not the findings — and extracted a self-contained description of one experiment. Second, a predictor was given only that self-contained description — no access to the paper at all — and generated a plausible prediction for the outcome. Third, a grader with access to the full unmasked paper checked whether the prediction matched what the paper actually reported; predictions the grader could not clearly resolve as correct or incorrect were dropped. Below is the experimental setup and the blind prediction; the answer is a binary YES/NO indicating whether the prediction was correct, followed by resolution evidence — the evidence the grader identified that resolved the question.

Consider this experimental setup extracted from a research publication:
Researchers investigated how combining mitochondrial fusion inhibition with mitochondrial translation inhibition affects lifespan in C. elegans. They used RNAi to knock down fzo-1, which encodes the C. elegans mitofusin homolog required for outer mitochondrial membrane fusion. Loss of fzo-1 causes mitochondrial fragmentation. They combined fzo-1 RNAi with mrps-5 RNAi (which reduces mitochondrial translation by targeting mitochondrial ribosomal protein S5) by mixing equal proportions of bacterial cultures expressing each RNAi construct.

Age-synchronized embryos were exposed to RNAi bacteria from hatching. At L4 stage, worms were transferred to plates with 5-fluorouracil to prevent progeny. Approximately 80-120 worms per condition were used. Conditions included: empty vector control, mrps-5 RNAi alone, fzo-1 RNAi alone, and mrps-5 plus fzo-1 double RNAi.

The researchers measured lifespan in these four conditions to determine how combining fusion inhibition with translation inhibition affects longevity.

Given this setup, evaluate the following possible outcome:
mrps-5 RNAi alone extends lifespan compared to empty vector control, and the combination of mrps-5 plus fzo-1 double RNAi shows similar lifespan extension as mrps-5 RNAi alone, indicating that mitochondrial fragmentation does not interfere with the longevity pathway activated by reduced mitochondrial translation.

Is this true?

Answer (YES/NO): NO